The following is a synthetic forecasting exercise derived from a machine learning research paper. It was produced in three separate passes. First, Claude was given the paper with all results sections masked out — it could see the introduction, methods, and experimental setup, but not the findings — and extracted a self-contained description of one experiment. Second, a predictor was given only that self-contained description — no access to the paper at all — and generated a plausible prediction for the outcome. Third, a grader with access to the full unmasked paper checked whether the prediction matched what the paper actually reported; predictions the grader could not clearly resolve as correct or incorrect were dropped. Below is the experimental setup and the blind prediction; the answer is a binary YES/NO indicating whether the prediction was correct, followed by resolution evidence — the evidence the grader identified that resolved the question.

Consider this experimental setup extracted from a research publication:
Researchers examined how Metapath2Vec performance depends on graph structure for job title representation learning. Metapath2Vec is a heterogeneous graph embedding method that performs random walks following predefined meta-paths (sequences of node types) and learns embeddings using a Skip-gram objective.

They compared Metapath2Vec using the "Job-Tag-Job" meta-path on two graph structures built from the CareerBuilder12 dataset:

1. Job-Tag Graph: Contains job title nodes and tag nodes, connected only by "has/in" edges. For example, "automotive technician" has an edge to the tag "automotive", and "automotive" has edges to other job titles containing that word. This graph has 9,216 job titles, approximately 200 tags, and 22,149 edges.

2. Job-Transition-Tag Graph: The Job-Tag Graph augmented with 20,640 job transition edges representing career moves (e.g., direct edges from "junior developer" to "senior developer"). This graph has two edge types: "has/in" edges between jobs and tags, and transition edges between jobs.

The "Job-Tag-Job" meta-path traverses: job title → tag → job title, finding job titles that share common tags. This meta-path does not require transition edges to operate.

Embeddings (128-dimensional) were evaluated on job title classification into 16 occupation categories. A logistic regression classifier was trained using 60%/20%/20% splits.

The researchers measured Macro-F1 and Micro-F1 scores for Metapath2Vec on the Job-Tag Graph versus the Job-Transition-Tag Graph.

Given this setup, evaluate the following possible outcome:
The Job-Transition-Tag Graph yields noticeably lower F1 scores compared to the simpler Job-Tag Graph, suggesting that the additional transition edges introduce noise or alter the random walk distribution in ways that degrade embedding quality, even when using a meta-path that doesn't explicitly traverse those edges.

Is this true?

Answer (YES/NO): NO